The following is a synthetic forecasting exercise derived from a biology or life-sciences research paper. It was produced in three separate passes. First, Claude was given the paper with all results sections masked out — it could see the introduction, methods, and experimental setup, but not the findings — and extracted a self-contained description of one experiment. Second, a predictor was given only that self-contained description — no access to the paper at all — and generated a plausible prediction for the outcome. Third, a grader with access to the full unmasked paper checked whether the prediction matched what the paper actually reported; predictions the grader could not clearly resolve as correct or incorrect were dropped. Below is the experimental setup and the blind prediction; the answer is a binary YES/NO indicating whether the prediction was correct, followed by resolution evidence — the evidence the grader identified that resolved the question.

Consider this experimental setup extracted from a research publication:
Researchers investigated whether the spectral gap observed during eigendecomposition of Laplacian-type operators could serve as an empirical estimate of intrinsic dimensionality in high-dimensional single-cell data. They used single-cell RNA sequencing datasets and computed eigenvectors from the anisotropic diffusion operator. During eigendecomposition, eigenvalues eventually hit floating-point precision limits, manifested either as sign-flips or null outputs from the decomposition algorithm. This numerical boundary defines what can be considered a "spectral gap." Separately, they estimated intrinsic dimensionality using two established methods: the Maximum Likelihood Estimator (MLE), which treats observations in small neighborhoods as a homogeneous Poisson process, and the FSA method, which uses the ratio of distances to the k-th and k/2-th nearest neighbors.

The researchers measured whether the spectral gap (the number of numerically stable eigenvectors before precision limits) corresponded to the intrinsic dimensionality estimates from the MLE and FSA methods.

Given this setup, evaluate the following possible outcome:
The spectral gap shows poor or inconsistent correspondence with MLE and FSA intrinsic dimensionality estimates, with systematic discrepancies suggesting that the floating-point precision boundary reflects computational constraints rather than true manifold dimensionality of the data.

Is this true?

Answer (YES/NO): NO